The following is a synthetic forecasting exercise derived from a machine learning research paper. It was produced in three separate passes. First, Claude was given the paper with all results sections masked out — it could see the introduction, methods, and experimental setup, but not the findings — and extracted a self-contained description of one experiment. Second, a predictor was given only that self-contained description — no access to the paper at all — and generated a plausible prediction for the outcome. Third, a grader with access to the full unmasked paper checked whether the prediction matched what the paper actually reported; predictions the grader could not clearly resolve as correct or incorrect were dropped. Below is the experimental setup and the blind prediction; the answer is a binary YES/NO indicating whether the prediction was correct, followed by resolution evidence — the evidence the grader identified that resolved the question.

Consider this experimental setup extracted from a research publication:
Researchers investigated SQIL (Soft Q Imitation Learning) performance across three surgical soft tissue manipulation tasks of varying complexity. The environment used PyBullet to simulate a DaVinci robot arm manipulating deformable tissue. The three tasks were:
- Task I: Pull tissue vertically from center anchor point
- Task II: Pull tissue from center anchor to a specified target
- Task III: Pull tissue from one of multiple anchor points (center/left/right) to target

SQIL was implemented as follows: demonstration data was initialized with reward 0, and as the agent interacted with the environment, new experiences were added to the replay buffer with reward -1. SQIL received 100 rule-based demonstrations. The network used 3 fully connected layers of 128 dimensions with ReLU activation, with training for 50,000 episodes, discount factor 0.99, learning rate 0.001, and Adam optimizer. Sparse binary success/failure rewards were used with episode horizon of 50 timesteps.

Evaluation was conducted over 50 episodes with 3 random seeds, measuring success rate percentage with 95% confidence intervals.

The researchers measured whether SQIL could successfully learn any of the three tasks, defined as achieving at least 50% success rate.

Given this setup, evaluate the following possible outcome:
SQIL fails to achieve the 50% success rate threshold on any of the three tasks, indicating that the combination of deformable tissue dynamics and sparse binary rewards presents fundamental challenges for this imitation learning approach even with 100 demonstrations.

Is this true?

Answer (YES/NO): YES